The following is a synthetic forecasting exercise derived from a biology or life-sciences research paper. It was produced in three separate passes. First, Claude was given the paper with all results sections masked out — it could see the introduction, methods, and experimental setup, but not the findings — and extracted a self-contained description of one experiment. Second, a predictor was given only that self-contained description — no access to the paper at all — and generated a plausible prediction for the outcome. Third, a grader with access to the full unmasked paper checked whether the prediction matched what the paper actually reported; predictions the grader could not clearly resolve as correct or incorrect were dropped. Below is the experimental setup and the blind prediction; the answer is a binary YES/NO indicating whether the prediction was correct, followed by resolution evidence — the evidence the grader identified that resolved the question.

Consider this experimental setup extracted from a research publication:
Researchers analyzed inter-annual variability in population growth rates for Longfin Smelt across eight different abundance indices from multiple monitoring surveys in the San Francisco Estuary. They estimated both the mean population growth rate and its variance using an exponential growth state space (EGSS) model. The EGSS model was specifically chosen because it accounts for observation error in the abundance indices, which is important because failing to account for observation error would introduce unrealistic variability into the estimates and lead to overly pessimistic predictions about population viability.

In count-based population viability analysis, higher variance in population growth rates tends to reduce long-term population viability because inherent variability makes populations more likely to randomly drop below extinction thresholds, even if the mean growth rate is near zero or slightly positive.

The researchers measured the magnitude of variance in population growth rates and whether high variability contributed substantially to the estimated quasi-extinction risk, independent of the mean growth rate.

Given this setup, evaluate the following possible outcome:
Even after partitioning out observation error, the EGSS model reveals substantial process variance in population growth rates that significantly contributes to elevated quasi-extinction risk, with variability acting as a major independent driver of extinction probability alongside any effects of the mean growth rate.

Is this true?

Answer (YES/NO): YES